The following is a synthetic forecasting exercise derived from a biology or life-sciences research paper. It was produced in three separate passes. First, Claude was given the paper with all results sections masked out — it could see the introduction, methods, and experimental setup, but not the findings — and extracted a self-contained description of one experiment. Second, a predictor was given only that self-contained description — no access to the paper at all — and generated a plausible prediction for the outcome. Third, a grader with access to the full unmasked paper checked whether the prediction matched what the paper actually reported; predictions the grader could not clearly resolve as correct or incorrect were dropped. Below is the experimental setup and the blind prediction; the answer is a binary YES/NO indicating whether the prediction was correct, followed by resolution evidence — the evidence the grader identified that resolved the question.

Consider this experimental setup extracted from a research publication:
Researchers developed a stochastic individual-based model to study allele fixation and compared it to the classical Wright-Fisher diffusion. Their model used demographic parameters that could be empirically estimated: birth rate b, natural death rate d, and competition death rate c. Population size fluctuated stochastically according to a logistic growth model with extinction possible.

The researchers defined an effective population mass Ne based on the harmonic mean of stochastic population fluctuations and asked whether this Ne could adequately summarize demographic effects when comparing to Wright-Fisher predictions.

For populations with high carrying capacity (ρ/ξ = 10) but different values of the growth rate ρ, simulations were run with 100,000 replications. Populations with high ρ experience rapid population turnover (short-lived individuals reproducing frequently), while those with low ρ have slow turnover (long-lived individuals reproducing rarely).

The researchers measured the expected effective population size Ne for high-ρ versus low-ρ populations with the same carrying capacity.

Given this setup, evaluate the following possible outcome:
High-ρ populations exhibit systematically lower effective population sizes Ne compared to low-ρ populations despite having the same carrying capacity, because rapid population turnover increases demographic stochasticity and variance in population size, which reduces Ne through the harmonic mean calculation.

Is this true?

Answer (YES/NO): NO